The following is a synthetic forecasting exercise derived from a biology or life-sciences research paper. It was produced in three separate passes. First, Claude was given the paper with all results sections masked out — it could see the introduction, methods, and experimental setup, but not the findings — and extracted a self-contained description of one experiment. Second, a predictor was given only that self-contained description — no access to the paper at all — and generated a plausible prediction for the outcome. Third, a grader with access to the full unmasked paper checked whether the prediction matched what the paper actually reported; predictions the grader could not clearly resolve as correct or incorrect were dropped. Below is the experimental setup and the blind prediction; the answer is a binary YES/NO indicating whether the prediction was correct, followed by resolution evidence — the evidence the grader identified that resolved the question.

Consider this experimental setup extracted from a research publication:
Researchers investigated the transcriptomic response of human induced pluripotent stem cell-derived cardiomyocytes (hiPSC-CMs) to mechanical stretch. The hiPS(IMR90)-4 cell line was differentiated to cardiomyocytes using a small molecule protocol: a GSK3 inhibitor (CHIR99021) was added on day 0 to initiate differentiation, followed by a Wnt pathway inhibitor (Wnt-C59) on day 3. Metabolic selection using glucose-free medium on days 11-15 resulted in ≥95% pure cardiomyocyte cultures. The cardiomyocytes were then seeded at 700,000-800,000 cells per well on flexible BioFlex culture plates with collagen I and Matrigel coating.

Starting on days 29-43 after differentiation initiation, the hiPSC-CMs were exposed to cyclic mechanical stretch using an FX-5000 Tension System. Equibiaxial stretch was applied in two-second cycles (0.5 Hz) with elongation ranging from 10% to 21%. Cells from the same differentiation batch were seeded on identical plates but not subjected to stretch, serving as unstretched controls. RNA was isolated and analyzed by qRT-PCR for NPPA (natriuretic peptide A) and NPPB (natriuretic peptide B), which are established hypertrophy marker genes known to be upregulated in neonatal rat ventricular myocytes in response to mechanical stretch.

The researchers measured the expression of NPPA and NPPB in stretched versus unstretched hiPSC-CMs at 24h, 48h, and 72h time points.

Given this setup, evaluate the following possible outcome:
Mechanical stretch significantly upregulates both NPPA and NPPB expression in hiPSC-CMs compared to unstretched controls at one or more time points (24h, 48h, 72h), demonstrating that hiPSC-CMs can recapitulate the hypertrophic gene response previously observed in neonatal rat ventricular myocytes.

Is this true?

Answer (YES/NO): YES